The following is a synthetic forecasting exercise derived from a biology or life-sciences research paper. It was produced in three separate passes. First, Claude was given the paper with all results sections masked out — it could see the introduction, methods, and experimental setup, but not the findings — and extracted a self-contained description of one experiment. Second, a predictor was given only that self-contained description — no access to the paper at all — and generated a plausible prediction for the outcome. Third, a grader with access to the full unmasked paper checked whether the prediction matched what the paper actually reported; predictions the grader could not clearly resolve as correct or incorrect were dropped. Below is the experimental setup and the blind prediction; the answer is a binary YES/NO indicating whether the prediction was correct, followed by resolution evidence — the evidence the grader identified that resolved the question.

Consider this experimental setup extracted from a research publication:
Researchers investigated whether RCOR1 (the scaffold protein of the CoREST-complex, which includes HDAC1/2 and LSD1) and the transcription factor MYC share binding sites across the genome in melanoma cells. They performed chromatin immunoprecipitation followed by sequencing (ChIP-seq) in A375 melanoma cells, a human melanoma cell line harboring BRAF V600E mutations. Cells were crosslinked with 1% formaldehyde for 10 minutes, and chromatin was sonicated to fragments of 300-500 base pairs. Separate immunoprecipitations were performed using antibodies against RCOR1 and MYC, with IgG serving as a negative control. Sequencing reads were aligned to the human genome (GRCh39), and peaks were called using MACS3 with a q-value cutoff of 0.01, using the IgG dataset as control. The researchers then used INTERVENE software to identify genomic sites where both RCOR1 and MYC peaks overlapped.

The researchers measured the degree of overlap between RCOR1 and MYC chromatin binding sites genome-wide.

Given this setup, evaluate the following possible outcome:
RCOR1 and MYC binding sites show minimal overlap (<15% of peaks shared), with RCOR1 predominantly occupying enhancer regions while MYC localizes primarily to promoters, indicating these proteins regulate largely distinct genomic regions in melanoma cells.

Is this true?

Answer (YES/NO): NO